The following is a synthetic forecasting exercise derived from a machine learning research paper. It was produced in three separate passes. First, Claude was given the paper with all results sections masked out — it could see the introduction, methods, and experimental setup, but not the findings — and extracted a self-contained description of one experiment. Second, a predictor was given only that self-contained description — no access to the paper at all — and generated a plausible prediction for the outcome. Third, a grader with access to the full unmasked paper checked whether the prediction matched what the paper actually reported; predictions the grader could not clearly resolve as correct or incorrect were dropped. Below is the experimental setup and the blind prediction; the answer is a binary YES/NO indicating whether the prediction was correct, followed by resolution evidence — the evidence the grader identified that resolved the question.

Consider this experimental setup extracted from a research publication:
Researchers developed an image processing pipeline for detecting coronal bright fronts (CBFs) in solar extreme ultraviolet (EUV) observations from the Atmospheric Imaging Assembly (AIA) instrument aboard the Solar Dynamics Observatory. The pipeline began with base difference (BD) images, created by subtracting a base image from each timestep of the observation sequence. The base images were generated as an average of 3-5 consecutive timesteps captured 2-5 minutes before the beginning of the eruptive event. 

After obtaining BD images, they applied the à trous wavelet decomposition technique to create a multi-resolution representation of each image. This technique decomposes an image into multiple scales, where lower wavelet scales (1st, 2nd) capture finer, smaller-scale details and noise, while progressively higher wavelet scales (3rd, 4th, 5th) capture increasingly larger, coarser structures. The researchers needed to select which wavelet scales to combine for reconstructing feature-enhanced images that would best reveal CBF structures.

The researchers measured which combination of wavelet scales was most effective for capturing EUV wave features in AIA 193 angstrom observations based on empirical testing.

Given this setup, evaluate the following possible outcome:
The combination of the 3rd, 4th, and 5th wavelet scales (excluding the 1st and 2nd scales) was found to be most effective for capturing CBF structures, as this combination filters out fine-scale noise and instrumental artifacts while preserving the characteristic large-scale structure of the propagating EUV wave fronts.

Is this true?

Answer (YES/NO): NO